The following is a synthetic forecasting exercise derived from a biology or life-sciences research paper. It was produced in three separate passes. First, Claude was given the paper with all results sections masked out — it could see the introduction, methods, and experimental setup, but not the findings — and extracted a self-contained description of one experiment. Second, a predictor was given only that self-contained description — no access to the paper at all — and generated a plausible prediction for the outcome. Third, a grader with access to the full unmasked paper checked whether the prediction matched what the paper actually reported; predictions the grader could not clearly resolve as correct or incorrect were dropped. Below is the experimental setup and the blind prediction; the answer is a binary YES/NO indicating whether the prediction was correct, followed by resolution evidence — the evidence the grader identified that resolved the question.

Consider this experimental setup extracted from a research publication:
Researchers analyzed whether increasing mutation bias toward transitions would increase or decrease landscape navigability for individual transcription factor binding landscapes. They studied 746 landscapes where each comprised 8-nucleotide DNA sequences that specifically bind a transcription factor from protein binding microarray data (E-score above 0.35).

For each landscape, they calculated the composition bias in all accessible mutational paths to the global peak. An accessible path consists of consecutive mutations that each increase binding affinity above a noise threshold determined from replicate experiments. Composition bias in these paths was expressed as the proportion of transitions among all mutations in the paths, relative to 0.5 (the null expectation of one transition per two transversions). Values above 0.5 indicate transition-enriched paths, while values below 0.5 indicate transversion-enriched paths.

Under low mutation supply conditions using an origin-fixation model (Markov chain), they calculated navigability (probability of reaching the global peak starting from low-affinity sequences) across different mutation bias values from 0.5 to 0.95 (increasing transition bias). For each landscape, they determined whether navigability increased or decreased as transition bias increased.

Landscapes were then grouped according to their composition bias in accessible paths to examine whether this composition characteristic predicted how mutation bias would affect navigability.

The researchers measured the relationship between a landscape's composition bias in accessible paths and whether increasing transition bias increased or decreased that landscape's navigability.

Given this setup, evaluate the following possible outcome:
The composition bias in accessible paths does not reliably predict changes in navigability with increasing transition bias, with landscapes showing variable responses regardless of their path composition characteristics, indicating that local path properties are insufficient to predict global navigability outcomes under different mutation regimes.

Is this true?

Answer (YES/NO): NO